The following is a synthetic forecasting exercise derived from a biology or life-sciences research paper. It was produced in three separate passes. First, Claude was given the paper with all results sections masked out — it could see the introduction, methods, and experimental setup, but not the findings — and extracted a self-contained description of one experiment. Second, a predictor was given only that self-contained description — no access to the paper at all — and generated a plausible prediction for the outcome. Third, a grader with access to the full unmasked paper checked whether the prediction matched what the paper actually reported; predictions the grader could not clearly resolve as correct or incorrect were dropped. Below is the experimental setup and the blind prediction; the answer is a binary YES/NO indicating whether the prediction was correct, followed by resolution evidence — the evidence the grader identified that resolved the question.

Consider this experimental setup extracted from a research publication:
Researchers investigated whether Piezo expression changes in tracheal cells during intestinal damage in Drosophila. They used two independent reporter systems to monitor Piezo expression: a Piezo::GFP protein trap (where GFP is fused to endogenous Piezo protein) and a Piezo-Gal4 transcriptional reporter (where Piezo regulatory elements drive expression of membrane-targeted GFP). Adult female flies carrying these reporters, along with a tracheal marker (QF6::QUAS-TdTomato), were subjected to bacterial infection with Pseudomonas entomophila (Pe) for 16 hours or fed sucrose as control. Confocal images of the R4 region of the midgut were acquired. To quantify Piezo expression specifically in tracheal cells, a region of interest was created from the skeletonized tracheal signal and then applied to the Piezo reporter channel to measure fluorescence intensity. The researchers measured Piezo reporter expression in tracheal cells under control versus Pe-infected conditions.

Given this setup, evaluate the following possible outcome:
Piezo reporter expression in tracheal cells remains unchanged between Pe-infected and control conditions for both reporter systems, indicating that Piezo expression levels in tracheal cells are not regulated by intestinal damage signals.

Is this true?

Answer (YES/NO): NO